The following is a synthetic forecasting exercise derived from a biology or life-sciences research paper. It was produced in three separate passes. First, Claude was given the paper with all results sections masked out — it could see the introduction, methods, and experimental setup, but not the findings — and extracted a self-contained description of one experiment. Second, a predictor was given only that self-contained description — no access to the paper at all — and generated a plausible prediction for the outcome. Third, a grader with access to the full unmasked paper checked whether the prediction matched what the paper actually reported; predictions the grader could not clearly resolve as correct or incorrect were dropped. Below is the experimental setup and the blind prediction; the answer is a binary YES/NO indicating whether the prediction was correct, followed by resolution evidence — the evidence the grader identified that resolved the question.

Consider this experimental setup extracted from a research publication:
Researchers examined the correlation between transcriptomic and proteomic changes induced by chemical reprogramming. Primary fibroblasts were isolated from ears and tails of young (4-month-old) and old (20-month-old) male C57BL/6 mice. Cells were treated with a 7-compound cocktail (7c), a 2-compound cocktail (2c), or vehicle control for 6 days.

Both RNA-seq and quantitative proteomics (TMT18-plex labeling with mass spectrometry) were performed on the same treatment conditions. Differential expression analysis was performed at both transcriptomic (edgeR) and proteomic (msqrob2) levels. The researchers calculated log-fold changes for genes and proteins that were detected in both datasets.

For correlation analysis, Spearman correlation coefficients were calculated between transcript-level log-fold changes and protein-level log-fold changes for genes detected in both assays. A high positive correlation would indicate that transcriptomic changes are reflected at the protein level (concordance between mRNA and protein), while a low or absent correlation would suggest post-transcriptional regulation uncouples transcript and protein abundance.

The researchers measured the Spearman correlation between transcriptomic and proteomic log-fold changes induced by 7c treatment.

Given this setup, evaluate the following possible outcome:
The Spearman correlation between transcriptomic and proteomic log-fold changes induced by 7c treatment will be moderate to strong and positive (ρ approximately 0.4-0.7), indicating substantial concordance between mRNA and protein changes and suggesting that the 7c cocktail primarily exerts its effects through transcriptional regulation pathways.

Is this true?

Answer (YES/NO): NO